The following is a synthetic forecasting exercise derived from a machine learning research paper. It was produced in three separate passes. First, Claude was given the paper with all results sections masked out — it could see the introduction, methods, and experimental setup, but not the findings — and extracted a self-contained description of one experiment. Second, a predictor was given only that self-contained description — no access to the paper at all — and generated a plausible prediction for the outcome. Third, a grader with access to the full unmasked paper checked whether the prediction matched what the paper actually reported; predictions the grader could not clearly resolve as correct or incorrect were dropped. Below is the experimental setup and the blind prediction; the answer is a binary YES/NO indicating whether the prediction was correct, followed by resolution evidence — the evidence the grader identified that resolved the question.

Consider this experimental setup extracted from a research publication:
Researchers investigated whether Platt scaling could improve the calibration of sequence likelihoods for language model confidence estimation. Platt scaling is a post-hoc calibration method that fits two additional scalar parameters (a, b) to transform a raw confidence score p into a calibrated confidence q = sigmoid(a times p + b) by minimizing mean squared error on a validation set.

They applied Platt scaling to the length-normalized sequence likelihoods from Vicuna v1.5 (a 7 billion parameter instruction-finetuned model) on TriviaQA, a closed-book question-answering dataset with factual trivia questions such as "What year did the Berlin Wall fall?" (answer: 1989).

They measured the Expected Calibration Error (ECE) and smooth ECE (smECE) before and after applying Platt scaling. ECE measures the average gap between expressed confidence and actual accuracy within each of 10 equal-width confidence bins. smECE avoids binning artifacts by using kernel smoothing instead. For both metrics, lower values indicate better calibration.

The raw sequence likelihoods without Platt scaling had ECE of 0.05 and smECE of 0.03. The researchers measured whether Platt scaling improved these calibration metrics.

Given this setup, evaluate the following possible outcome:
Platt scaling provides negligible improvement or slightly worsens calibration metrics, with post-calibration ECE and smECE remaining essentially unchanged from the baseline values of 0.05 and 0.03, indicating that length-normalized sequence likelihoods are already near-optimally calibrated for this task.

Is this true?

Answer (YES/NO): NO